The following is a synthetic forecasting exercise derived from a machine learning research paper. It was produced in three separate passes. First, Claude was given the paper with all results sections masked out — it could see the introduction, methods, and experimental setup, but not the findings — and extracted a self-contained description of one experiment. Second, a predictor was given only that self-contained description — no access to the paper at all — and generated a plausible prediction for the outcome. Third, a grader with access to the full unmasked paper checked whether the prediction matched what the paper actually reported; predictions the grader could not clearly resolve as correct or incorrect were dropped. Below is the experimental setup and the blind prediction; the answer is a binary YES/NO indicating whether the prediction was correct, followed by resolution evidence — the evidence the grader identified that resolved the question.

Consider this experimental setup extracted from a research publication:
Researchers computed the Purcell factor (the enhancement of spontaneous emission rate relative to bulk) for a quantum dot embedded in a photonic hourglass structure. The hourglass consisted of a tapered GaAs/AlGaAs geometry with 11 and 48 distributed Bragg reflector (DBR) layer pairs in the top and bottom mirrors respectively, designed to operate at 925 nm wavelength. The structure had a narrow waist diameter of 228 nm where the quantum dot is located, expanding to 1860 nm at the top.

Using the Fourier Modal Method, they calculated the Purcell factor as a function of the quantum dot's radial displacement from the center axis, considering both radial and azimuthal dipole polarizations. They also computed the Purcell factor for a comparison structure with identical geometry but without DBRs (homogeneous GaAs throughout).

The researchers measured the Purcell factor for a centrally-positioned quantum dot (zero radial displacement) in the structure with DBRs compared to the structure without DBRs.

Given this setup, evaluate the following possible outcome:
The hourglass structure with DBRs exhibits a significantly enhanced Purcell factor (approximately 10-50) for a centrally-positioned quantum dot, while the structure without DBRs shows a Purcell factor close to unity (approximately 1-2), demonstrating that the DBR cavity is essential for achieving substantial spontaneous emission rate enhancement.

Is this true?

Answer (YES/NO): YES